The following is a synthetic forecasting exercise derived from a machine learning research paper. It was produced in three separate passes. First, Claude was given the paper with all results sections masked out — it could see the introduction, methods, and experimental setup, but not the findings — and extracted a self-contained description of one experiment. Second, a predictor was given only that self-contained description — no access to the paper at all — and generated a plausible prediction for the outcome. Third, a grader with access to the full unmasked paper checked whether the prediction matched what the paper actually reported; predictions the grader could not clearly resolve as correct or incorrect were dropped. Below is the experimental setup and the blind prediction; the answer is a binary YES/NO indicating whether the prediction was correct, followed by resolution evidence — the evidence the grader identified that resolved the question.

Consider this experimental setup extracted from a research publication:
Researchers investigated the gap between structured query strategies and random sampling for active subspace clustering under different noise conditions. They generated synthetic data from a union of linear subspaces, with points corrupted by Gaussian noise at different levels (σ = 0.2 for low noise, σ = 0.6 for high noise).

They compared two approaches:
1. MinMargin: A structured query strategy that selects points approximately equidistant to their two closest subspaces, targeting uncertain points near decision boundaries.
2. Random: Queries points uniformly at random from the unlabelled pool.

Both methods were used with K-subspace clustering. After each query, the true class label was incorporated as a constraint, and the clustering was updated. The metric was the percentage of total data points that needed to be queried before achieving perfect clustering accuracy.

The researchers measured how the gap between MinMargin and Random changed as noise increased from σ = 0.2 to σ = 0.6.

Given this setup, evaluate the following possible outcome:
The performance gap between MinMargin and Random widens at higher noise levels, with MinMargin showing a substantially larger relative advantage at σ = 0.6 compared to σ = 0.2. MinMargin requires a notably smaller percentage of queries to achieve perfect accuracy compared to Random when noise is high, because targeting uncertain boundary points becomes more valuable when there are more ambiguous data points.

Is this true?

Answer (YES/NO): NO